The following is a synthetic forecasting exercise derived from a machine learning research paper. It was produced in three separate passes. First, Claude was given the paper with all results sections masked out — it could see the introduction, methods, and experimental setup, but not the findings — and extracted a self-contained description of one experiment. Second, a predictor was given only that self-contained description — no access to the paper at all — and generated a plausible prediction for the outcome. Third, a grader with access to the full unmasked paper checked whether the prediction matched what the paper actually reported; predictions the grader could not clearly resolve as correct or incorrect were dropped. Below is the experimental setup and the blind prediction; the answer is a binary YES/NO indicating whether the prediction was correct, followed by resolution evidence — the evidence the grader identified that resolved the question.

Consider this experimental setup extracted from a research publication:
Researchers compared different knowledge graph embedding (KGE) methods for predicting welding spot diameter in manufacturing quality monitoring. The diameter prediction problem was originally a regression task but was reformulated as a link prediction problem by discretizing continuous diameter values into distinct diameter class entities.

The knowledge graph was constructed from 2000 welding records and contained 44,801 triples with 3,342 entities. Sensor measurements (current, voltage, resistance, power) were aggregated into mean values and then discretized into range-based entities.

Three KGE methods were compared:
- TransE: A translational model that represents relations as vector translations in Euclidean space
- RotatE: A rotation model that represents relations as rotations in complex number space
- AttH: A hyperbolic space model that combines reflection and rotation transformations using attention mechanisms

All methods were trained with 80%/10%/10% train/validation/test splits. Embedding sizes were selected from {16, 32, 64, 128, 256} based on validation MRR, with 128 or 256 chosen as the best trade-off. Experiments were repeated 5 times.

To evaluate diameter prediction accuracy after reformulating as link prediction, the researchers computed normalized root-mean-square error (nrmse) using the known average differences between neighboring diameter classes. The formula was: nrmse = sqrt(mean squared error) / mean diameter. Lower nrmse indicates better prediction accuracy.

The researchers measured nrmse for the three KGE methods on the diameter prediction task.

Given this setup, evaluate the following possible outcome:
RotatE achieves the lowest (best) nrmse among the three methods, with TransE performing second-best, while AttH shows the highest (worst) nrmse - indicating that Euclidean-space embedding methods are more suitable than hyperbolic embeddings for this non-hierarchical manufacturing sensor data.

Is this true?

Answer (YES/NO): NO